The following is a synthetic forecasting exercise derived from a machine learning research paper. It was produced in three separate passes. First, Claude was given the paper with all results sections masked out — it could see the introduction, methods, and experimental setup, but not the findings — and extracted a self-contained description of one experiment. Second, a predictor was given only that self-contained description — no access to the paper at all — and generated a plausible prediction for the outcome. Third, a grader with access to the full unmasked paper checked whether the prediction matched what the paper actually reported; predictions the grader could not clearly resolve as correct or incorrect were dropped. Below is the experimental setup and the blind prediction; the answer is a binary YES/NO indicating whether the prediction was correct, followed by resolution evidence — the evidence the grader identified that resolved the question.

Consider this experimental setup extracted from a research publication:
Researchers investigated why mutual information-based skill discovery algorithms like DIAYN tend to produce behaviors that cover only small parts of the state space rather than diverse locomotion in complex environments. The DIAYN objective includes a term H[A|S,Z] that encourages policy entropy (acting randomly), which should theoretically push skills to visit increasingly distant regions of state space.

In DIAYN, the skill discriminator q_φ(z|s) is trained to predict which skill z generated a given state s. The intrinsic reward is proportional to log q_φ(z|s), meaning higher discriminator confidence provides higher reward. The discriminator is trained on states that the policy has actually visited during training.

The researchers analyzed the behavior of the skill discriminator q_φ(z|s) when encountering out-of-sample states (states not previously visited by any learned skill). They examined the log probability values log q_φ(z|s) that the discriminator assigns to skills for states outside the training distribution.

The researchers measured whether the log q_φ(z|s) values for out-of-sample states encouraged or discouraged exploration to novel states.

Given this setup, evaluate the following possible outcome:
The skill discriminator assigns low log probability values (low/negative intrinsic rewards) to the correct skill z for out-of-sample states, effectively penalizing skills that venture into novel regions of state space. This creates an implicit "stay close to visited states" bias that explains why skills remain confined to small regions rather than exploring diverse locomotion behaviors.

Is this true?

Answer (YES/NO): YES